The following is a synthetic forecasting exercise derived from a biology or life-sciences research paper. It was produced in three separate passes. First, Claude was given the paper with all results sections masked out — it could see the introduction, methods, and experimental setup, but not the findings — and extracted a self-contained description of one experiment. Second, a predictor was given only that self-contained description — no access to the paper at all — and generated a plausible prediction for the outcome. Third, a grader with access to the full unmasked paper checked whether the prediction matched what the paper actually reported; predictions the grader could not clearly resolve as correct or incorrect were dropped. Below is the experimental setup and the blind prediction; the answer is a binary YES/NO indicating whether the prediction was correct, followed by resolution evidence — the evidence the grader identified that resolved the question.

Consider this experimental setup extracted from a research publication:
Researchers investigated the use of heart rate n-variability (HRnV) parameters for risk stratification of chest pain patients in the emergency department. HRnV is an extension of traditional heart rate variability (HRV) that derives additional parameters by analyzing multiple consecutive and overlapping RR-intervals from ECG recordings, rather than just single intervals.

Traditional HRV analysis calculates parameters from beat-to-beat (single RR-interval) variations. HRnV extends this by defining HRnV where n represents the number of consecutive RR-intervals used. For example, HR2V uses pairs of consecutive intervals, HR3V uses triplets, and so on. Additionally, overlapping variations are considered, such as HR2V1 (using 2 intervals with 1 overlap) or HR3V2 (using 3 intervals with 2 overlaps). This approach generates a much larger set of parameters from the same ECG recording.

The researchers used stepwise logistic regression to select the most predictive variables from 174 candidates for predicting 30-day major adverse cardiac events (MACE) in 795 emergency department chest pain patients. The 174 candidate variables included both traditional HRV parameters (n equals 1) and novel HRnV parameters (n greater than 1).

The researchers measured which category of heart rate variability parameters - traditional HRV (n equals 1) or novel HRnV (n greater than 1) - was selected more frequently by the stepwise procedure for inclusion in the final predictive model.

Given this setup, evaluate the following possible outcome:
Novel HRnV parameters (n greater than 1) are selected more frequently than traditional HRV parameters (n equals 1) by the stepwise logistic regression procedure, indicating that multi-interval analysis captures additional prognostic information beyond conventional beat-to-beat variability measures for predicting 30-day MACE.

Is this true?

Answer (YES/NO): YES